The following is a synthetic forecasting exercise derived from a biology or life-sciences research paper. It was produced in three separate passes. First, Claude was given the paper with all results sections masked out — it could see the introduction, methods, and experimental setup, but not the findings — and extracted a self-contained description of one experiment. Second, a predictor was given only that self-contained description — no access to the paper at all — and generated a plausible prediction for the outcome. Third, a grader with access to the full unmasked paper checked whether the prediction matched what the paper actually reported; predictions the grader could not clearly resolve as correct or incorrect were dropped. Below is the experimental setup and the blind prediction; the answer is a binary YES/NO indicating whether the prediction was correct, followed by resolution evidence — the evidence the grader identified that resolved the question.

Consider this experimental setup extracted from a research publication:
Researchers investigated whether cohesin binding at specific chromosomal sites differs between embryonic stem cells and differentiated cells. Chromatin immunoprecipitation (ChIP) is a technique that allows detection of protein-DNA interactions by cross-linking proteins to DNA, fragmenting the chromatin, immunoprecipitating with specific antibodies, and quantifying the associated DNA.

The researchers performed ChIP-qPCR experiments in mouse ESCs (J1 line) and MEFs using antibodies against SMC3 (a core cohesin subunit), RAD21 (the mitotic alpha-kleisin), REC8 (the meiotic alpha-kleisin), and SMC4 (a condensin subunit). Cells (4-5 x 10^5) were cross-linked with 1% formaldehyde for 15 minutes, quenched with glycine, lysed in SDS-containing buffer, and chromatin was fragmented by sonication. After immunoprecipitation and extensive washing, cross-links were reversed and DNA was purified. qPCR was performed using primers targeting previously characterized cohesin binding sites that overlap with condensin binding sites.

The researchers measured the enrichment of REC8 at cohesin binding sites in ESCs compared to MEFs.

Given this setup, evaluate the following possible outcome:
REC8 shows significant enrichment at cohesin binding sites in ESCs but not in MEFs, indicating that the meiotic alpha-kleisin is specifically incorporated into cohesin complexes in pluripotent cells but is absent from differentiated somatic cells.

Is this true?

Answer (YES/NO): YES